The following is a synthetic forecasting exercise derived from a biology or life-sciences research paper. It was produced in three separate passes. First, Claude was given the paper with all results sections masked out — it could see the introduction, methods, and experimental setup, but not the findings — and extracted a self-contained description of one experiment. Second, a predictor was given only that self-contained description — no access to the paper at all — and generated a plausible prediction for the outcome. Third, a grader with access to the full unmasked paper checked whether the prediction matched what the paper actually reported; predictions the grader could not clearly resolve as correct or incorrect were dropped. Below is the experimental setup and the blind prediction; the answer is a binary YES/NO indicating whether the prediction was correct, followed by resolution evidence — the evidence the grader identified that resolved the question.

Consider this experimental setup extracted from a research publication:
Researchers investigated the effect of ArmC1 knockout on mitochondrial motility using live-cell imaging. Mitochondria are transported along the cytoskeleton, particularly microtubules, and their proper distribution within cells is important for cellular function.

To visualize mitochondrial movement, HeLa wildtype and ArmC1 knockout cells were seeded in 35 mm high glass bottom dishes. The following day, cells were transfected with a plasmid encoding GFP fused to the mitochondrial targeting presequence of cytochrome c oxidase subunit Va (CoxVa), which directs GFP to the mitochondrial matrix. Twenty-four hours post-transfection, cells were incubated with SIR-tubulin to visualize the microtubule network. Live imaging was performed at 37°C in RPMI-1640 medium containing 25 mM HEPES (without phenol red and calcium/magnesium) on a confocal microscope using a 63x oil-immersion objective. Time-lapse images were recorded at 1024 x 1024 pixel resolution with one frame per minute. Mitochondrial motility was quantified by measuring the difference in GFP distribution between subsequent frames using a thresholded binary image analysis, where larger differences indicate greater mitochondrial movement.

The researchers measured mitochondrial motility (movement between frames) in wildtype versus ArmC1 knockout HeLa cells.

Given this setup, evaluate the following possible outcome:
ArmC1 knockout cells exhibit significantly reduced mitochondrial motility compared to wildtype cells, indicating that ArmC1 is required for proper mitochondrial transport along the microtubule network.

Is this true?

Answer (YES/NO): YES